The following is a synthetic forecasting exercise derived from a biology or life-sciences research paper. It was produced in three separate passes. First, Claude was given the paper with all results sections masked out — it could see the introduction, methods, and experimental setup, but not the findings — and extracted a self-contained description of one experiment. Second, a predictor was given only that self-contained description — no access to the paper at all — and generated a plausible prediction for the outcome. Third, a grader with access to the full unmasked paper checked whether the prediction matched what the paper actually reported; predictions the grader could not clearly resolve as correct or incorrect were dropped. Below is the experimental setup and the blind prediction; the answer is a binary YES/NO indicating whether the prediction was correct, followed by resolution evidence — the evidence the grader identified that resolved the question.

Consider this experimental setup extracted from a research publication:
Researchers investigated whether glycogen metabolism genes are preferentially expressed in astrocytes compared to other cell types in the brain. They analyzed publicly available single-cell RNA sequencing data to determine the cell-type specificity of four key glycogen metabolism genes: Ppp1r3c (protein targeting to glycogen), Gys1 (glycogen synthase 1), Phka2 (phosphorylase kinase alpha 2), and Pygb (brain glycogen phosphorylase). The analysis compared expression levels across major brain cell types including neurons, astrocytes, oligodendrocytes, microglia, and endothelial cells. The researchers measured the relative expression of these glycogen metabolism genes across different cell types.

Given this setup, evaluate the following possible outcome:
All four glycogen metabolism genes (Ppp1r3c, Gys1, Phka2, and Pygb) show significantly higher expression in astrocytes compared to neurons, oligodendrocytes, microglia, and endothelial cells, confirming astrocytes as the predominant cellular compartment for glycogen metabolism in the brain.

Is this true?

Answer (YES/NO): YES